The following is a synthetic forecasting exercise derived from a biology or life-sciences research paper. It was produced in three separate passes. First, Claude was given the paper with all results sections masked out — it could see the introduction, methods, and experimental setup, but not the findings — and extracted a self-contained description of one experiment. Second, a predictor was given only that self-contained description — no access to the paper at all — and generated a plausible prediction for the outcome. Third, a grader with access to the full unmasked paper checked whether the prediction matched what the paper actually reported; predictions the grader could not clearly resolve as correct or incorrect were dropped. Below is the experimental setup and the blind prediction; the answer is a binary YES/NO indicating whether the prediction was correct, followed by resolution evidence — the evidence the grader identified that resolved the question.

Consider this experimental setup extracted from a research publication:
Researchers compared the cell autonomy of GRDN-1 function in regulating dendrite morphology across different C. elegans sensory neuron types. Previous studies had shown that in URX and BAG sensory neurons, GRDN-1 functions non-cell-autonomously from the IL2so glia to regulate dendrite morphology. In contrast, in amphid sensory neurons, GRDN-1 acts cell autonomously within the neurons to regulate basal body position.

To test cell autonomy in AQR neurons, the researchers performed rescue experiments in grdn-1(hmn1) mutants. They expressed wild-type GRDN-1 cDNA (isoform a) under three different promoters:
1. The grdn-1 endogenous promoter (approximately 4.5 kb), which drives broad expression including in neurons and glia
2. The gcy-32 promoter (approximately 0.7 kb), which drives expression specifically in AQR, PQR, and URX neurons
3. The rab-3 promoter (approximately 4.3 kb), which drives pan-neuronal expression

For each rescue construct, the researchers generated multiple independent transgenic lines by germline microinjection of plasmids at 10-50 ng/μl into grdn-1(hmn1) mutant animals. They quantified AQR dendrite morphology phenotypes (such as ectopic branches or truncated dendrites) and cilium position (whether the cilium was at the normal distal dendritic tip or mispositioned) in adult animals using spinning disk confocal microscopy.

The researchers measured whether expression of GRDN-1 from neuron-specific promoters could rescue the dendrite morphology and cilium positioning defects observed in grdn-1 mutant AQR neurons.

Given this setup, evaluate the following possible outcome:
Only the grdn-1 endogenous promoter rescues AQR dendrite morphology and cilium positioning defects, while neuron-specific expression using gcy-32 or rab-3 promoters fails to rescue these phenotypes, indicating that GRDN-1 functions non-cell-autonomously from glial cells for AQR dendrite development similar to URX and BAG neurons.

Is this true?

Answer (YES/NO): NO